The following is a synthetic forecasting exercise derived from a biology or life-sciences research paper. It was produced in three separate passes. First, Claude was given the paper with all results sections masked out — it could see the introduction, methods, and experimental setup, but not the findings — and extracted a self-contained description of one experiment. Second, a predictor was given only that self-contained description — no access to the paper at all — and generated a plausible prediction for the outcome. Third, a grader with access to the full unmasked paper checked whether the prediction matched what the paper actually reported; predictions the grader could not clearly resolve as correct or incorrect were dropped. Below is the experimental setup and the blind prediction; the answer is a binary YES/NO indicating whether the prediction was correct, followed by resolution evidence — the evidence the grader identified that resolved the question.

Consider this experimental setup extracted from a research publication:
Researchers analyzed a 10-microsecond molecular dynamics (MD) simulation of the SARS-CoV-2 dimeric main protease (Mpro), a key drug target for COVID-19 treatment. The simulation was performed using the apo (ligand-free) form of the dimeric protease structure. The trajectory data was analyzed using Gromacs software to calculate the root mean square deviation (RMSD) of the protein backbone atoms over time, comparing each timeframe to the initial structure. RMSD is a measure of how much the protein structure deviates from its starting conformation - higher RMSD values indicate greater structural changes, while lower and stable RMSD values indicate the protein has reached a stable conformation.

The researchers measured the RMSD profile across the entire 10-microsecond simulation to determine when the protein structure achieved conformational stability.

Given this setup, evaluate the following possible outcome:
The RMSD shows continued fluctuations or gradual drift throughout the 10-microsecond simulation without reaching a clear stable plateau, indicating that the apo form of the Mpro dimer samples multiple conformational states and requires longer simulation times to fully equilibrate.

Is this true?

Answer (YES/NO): NO